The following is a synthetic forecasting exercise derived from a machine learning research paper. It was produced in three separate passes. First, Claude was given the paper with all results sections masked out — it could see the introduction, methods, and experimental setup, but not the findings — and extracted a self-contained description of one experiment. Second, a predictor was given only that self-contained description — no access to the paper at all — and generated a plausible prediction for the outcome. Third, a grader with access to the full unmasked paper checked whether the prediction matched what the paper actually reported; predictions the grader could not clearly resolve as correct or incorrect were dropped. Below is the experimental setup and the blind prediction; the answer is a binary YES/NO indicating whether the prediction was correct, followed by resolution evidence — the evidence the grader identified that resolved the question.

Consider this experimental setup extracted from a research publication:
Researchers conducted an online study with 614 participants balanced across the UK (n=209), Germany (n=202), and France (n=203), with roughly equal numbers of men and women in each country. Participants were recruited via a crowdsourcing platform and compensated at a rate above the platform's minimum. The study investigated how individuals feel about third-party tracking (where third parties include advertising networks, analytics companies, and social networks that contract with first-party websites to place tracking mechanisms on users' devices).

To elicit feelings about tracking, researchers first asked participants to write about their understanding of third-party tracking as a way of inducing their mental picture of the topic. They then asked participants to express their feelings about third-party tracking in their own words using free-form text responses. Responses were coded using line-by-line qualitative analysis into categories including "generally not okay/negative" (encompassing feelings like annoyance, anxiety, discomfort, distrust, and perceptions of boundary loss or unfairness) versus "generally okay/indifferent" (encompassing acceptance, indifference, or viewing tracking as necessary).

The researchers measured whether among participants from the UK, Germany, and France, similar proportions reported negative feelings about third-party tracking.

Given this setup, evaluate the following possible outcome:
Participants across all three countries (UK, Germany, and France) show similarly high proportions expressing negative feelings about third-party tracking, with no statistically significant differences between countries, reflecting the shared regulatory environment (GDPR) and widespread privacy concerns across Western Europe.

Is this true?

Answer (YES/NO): NO